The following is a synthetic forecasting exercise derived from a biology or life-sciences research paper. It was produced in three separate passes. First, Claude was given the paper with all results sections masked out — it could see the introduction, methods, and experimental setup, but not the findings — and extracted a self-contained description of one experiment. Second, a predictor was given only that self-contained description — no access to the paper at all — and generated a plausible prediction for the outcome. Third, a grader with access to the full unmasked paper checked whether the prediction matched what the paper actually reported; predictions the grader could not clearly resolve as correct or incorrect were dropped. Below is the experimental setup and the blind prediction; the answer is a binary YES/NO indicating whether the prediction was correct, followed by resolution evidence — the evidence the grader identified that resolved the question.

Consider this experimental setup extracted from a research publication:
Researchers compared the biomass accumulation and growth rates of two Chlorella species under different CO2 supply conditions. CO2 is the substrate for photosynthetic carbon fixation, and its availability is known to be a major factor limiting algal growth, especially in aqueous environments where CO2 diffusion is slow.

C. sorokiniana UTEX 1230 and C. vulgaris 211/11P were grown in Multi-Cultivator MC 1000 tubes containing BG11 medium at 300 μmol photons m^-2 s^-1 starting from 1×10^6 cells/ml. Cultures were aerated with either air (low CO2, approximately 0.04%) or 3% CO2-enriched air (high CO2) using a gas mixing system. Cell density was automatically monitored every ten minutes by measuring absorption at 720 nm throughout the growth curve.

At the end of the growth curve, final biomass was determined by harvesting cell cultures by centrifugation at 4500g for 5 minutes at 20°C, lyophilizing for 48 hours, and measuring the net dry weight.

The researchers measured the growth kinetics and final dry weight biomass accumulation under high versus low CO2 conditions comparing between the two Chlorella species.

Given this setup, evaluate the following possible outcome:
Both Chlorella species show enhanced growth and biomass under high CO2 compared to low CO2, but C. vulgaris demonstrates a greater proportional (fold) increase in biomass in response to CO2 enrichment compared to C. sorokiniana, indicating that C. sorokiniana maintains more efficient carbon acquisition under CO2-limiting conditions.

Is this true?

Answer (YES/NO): NO